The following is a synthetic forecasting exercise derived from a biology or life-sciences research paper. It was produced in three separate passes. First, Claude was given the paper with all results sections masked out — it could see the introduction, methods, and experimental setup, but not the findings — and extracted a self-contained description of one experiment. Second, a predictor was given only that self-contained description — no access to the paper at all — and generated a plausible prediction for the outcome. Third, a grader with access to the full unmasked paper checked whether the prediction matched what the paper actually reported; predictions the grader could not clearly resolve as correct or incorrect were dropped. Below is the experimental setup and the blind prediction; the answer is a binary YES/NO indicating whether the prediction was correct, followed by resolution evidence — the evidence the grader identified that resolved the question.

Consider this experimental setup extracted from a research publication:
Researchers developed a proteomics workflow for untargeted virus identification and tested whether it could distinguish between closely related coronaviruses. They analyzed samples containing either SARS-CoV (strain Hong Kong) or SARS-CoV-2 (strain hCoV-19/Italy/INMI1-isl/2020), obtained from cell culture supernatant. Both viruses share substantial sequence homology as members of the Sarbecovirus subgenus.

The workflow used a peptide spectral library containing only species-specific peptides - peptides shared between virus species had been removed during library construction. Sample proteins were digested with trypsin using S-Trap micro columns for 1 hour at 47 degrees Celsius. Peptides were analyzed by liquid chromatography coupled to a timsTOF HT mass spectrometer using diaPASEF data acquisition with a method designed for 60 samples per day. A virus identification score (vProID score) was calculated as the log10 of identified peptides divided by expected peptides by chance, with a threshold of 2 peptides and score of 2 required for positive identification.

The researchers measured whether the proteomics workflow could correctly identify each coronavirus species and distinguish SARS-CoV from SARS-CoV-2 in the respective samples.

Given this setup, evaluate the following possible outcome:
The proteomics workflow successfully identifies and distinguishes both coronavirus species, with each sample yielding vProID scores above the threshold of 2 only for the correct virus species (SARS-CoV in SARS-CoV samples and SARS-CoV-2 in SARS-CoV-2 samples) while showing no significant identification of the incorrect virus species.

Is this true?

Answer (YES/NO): YES